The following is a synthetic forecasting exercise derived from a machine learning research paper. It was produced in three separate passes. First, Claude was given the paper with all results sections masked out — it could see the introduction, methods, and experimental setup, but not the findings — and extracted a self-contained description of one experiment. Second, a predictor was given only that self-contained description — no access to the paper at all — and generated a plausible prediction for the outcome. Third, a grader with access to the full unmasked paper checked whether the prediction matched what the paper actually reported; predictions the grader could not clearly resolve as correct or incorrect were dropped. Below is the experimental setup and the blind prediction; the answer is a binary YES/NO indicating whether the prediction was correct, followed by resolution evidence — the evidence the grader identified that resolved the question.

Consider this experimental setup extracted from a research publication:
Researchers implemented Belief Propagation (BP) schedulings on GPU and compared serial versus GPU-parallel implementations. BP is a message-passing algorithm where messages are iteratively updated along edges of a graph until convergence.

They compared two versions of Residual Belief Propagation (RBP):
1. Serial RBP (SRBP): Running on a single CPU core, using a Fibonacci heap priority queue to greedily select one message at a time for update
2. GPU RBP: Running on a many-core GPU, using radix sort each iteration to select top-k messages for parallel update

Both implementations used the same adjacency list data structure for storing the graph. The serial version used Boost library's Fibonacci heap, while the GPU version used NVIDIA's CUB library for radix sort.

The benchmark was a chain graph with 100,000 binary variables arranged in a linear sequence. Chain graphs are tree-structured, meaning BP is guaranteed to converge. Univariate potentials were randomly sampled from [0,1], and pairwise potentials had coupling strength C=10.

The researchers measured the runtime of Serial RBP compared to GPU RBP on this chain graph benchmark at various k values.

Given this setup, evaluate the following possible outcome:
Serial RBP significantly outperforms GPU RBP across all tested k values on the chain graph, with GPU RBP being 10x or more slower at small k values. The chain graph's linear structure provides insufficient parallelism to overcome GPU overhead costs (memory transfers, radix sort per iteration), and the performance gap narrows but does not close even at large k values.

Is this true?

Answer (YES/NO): NO